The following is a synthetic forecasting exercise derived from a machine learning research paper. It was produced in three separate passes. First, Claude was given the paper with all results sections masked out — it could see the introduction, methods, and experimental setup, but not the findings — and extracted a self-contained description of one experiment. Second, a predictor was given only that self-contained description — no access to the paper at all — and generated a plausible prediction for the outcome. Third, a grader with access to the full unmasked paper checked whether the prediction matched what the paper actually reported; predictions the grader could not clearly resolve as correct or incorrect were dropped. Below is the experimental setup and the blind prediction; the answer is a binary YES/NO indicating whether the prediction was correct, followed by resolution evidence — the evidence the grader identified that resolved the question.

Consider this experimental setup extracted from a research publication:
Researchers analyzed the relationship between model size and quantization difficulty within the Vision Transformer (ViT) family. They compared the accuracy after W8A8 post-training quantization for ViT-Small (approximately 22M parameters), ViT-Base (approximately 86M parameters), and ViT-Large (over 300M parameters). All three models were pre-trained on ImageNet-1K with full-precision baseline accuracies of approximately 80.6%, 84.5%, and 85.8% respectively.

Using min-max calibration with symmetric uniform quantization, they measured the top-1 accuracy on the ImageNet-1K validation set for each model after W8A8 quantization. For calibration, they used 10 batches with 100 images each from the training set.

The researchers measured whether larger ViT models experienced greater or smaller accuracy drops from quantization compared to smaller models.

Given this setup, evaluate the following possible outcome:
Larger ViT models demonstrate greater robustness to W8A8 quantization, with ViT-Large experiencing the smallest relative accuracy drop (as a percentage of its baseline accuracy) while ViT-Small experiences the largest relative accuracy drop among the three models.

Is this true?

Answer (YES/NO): NO